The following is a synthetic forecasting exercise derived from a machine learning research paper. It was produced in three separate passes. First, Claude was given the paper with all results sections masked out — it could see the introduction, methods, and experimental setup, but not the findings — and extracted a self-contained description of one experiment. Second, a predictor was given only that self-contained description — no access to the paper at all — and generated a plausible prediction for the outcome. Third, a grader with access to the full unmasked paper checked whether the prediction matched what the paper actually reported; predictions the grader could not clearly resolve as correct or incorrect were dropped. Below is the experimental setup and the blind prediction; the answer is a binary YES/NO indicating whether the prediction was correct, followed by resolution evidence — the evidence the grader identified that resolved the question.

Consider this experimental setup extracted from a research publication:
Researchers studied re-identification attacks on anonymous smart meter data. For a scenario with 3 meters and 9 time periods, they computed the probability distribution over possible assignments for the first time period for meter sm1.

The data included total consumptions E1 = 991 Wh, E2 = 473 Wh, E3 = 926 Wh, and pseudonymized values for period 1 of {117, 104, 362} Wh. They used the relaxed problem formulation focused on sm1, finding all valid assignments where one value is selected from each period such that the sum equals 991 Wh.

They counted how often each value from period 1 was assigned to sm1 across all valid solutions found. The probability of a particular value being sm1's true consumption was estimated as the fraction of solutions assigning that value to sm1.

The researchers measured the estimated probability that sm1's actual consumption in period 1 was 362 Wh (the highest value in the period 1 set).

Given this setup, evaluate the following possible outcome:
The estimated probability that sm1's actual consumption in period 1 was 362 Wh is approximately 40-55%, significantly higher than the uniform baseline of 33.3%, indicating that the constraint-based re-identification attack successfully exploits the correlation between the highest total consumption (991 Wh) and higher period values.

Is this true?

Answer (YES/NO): NO